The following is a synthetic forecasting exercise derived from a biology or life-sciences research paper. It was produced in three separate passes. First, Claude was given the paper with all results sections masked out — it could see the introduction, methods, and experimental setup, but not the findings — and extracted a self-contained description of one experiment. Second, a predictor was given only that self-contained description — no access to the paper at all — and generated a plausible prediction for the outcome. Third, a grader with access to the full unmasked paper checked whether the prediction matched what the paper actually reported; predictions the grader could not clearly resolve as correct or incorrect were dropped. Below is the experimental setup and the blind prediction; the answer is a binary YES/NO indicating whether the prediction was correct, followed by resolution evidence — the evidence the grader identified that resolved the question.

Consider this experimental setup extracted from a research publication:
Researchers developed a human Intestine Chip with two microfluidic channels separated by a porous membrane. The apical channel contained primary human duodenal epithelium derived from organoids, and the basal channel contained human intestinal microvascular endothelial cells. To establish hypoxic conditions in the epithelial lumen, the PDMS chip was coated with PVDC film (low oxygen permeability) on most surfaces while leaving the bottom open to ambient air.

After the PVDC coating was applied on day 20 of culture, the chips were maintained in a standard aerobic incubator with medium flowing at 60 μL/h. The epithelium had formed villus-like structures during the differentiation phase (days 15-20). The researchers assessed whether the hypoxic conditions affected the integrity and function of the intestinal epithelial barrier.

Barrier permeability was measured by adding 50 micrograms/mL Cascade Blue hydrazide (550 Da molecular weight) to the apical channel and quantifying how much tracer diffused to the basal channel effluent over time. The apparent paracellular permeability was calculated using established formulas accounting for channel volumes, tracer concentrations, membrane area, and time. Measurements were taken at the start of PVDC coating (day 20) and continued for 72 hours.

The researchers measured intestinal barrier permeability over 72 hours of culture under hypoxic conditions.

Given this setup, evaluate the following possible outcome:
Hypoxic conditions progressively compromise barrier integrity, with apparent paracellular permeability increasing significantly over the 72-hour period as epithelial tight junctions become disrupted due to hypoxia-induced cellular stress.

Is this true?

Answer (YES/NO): NO